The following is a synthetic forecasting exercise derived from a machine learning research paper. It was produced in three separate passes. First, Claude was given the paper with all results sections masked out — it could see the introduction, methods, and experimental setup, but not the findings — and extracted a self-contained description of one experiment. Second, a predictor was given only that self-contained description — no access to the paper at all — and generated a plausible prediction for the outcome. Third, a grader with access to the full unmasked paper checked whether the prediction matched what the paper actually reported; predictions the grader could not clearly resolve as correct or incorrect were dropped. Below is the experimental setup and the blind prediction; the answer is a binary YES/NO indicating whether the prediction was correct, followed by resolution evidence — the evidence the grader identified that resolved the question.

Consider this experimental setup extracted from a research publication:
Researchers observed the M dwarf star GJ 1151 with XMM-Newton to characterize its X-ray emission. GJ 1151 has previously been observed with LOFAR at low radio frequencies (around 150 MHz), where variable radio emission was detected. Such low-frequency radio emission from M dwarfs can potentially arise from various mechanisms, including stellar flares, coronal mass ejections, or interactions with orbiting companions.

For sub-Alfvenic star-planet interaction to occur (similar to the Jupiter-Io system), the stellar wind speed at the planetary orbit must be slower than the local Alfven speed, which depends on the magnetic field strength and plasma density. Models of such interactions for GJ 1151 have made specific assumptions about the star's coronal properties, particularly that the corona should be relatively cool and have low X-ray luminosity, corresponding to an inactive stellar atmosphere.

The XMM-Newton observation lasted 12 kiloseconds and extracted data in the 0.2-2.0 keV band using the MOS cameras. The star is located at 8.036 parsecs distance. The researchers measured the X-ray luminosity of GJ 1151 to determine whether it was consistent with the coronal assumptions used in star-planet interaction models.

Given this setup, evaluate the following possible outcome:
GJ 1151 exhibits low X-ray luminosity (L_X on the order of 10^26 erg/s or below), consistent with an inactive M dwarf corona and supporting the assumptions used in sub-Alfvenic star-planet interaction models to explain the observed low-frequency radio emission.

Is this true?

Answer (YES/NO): YES